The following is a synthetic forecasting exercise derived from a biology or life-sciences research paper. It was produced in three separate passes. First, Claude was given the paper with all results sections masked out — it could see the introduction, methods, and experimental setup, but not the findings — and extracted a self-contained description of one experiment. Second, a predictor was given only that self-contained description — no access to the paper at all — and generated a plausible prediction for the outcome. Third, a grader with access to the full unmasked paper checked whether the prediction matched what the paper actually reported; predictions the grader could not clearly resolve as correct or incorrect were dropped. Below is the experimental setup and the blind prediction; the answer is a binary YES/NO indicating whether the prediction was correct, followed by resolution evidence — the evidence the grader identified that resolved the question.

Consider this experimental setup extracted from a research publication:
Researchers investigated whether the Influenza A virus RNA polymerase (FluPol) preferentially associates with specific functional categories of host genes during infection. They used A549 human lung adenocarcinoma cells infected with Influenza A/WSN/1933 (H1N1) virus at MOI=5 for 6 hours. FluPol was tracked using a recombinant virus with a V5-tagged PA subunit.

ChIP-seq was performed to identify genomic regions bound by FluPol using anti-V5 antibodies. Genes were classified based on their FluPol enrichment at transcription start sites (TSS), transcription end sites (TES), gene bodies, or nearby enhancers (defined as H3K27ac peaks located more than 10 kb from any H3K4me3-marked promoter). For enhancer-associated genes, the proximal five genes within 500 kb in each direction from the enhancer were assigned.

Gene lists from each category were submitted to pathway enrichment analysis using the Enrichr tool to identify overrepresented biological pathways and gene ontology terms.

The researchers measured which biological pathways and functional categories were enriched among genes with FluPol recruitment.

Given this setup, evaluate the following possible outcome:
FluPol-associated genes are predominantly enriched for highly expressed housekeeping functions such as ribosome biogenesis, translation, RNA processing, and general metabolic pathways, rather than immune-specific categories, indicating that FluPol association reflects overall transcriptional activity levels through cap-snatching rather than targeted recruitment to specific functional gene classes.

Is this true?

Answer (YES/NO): NO